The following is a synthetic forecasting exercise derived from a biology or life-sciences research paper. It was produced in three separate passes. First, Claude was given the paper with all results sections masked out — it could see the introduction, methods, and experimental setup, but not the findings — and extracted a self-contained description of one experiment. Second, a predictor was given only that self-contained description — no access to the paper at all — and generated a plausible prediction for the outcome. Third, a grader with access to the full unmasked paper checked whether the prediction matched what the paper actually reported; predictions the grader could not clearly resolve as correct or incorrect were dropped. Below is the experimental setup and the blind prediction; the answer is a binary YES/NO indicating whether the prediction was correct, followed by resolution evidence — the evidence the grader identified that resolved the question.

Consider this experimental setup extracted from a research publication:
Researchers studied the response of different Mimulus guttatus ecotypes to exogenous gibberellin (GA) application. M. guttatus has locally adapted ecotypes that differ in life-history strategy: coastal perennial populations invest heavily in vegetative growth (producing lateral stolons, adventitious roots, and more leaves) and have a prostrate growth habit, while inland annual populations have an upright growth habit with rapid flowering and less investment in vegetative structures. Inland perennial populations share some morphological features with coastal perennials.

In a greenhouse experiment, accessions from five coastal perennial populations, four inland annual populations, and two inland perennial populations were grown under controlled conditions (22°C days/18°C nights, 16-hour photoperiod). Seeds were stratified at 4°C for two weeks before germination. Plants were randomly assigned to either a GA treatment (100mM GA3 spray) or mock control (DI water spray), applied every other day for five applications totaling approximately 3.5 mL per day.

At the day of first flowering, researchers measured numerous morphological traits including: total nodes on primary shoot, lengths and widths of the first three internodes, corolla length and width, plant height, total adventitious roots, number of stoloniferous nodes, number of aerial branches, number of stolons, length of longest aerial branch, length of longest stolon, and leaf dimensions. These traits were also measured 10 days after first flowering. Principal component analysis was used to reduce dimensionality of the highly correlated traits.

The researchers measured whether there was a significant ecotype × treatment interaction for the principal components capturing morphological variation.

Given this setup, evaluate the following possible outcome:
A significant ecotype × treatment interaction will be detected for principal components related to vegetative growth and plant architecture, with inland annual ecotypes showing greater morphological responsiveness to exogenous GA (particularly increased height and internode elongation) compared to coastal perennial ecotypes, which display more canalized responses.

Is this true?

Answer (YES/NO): NO